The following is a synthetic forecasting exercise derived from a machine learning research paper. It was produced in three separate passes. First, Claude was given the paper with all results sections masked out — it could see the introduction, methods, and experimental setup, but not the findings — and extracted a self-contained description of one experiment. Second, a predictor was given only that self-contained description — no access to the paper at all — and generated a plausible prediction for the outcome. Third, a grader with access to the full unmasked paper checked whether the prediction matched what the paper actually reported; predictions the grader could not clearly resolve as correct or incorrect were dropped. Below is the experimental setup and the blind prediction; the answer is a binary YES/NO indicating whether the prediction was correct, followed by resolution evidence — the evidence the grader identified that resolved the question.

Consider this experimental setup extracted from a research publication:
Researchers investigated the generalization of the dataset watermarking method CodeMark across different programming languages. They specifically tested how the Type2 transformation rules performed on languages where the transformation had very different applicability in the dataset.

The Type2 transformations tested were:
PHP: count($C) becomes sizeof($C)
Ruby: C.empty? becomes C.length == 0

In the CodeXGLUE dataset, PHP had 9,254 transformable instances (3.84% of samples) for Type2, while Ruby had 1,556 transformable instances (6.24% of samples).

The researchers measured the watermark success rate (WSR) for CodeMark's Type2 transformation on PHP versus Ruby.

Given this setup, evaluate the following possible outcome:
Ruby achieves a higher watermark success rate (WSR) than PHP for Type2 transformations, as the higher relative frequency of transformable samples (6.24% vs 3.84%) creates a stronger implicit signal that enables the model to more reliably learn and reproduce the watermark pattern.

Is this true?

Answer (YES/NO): YES